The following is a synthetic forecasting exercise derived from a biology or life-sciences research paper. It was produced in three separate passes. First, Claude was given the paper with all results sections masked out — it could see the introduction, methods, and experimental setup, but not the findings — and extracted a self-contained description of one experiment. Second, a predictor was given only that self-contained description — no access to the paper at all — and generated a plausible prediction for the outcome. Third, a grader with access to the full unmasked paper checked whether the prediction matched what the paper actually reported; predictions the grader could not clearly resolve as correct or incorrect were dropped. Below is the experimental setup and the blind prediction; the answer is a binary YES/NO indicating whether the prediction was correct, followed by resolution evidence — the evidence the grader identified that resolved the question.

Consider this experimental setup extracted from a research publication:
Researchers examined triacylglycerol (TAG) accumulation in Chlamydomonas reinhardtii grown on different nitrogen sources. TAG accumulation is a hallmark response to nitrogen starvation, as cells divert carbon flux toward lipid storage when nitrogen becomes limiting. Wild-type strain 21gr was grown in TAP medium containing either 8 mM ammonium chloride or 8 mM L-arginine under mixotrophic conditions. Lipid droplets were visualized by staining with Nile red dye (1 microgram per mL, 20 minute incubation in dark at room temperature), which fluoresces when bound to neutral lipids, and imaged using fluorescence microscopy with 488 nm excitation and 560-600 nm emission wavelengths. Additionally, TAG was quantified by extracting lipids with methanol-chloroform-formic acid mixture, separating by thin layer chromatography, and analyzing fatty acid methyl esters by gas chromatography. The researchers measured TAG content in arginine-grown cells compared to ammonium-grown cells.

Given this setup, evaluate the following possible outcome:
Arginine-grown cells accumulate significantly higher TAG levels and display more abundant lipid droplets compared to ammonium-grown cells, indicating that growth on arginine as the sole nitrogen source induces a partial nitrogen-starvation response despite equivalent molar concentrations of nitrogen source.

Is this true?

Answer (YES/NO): YES